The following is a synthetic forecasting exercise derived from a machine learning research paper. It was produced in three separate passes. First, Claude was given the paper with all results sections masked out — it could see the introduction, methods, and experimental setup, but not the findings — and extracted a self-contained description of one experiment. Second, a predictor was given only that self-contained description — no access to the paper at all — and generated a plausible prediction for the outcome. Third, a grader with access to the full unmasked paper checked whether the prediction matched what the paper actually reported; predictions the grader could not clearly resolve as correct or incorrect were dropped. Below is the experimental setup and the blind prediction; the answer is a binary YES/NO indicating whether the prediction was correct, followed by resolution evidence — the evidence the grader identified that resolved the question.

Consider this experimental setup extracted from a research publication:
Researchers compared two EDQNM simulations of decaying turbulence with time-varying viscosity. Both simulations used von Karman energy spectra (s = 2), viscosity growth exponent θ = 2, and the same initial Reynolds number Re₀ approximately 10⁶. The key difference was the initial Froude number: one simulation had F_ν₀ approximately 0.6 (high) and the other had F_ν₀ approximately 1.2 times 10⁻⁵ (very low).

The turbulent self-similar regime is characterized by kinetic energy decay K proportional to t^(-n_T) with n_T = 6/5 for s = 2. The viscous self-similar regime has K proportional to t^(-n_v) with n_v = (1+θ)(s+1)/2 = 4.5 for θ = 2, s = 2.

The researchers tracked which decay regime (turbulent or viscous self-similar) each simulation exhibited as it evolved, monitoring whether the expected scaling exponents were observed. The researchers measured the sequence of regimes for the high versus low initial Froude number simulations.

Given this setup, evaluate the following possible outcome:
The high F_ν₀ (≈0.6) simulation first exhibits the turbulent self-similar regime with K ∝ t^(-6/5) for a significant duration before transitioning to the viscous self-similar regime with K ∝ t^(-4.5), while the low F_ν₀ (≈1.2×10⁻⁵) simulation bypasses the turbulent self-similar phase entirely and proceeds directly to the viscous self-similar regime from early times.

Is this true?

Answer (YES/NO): NO